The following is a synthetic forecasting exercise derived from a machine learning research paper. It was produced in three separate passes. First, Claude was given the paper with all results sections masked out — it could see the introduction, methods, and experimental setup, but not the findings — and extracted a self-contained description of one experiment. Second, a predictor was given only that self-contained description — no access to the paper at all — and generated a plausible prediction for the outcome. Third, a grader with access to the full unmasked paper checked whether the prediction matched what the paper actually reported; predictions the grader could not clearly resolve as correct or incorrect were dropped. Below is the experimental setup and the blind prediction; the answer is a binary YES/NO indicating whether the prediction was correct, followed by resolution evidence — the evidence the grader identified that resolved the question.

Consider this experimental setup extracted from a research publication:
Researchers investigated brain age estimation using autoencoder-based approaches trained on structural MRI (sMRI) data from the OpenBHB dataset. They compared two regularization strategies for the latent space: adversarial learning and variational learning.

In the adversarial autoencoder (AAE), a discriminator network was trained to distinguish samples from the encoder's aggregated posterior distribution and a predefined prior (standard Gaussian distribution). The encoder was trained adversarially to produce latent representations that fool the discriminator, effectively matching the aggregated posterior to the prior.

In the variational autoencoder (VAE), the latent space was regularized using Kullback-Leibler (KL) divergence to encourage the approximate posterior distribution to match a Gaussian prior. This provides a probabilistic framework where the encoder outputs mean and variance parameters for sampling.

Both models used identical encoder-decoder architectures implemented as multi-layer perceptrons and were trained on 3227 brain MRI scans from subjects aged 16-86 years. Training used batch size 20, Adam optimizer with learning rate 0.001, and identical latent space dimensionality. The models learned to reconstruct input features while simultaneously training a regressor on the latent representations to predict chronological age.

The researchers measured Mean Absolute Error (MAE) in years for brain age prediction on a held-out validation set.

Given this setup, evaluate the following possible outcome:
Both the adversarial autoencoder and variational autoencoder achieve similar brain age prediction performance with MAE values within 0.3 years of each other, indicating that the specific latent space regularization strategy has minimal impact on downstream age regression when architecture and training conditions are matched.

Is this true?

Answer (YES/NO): YES